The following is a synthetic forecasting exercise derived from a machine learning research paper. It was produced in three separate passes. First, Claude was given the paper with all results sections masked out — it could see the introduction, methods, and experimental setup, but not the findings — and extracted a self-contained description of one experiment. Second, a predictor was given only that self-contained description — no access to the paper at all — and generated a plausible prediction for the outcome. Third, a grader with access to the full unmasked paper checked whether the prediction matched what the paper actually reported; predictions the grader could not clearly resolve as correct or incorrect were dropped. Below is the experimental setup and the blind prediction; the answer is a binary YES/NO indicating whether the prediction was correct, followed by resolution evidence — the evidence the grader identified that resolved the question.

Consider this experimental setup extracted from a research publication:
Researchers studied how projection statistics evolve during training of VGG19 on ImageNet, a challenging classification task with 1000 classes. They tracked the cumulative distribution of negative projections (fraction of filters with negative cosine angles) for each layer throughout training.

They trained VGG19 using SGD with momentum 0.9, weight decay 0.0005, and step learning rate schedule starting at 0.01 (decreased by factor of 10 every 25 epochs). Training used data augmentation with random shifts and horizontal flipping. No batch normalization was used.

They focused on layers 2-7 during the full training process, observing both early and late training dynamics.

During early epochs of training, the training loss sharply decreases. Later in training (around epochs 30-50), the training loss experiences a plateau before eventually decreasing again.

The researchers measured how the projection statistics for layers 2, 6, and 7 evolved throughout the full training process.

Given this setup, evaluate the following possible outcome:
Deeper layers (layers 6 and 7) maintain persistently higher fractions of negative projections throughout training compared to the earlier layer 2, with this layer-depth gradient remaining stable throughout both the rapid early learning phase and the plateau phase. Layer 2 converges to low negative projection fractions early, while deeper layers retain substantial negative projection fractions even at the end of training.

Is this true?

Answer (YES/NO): NO